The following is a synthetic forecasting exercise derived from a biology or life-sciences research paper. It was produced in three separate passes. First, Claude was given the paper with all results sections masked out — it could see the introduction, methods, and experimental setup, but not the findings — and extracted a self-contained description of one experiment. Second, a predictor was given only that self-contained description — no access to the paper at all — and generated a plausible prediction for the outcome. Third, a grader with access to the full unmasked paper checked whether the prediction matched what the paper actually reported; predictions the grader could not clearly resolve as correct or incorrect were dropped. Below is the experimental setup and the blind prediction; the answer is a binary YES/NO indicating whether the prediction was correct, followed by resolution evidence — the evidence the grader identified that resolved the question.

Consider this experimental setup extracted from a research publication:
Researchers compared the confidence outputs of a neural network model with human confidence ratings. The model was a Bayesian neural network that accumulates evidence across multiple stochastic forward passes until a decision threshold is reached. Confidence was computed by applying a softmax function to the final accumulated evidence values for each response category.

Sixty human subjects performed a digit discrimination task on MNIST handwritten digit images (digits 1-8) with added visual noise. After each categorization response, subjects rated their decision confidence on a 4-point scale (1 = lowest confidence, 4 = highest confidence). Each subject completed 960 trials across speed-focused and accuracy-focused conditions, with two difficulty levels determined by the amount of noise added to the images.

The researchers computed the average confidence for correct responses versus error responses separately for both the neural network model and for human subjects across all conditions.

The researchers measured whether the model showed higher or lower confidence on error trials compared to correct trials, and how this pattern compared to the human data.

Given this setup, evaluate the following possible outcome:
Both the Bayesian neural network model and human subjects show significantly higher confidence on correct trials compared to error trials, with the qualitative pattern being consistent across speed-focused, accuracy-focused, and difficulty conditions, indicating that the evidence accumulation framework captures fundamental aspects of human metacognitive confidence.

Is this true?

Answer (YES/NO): NO